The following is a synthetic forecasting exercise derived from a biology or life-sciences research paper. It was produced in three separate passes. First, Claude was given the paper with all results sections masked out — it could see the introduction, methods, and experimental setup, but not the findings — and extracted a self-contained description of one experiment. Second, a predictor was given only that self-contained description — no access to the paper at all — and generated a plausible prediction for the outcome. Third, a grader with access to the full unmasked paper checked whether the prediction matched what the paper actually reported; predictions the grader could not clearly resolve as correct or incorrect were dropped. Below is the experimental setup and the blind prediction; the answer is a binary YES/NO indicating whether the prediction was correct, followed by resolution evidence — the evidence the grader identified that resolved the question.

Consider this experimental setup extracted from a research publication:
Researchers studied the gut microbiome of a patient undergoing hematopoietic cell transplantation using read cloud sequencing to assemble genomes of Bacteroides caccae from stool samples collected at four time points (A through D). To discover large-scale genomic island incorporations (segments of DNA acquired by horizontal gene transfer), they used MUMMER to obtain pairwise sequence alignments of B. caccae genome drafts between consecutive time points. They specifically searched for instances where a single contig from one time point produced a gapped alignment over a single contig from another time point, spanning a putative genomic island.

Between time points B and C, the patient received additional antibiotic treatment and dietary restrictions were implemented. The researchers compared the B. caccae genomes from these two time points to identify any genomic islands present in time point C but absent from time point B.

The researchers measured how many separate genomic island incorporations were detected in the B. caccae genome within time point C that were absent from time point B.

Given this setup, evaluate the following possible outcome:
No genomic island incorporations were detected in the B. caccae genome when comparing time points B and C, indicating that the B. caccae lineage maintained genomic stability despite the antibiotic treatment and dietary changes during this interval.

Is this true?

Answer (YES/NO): NO